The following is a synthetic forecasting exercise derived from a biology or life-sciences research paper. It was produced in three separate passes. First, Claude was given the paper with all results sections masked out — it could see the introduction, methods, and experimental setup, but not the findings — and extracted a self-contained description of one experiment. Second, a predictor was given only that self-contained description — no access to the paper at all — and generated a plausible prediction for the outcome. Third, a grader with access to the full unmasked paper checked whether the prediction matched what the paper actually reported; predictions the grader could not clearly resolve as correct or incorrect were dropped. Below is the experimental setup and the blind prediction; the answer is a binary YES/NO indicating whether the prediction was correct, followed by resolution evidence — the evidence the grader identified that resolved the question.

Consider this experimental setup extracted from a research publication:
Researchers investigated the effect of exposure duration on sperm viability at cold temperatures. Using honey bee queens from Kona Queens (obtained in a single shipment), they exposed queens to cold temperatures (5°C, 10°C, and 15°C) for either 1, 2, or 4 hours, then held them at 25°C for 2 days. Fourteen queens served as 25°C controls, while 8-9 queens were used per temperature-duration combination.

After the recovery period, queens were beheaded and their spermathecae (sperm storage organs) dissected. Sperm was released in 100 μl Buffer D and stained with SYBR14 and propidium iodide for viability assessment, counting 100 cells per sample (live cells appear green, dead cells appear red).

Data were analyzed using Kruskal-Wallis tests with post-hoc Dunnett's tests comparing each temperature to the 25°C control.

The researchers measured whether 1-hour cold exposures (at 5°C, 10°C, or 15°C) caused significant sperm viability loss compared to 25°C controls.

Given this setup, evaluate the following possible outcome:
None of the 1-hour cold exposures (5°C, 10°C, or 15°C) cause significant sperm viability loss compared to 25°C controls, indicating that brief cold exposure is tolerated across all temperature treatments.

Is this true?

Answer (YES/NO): YES